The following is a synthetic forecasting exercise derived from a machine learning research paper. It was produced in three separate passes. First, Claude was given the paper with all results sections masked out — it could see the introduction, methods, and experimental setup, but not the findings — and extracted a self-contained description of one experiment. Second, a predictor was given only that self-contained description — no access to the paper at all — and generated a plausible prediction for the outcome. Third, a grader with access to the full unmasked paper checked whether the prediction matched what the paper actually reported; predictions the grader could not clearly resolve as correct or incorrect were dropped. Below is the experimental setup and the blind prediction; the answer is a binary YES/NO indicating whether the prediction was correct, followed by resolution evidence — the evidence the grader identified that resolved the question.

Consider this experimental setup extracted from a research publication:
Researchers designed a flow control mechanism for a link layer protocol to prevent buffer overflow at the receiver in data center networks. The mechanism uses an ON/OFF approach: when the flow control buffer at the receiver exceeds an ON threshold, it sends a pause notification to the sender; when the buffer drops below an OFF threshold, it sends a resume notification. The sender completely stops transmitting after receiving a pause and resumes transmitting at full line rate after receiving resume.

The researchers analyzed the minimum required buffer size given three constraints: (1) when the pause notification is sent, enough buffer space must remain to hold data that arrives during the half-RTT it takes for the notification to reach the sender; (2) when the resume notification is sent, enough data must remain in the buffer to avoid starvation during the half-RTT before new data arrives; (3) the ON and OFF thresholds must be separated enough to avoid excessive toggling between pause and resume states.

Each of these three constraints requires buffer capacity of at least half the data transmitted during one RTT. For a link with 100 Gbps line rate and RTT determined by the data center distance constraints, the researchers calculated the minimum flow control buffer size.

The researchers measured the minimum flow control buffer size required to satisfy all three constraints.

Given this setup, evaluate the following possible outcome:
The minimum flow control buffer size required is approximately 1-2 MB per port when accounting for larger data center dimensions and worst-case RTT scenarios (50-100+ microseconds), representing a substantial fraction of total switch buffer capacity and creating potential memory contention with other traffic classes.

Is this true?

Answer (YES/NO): NO